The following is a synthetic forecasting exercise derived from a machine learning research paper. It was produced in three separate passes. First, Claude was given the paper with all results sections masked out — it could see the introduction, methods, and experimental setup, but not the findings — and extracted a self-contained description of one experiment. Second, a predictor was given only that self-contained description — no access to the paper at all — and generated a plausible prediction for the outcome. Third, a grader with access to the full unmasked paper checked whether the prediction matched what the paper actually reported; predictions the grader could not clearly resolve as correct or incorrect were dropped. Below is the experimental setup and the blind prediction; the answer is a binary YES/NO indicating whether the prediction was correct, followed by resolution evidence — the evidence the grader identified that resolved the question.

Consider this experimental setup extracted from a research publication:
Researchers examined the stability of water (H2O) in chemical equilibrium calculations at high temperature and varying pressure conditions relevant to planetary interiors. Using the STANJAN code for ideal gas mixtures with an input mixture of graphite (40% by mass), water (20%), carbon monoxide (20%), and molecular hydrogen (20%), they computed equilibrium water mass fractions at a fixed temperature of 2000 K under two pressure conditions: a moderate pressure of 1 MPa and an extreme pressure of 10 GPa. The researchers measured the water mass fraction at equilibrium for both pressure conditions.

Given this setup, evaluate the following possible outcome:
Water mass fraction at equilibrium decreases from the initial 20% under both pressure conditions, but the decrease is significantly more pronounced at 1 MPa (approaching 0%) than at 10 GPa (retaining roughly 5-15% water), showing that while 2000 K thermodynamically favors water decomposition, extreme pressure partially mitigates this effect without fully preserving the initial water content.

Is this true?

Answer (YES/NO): NO